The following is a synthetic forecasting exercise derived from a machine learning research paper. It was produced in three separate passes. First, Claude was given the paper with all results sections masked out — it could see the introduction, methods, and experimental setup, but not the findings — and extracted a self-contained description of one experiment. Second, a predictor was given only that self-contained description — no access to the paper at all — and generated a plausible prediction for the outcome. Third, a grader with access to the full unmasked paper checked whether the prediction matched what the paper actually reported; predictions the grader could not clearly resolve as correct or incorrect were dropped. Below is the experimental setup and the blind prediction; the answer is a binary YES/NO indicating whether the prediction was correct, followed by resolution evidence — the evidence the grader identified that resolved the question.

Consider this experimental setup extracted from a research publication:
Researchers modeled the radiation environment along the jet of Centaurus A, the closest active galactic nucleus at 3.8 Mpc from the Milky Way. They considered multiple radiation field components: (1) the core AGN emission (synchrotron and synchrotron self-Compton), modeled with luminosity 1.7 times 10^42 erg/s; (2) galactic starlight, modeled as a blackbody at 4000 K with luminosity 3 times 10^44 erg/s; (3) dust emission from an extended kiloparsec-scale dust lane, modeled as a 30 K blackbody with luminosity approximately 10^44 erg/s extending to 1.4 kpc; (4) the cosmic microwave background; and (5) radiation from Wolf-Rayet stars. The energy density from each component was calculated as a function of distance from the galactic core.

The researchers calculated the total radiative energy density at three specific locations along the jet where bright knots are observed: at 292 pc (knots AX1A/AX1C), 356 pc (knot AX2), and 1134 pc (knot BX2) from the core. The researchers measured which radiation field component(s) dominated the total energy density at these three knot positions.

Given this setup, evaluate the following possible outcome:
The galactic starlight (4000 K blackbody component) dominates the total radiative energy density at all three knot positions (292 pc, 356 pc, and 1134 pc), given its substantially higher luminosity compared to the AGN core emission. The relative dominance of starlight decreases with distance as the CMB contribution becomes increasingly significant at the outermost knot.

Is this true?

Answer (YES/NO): NO